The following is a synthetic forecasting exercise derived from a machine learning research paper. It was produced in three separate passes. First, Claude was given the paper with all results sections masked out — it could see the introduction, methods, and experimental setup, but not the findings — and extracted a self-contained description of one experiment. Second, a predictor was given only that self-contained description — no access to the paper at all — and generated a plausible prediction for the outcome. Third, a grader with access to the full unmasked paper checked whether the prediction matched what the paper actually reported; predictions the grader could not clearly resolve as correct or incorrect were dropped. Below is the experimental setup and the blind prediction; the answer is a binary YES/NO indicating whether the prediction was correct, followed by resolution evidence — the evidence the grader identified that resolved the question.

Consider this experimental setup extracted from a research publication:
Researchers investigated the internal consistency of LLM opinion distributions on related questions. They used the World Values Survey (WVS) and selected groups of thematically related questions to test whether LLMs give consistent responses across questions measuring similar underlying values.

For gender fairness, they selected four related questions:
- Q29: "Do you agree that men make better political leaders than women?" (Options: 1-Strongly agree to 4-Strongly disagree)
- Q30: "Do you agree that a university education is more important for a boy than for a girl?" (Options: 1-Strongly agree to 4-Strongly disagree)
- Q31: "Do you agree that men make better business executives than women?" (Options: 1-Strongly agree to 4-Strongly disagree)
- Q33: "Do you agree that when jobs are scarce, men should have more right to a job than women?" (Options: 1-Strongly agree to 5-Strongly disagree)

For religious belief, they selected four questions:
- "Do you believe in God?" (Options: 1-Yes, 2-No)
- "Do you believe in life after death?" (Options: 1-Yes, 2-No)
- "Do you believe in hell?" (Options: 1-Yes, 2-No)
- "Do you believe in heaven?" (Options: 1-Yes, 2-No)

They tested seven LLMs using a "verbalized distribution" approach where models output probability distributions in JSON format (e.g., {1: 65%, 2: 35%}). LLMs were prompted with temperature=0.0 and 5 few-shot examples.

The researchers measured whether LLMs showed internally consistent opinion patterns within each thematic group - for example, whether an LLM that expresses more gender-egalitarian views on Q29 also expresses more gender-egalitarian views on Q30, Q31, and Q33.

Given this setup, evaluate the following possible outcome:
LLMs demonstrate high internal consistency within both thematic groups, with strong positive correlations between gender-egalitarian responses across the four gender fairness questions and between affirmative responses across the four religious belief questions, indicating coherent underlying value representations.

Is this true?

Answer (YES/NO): NO